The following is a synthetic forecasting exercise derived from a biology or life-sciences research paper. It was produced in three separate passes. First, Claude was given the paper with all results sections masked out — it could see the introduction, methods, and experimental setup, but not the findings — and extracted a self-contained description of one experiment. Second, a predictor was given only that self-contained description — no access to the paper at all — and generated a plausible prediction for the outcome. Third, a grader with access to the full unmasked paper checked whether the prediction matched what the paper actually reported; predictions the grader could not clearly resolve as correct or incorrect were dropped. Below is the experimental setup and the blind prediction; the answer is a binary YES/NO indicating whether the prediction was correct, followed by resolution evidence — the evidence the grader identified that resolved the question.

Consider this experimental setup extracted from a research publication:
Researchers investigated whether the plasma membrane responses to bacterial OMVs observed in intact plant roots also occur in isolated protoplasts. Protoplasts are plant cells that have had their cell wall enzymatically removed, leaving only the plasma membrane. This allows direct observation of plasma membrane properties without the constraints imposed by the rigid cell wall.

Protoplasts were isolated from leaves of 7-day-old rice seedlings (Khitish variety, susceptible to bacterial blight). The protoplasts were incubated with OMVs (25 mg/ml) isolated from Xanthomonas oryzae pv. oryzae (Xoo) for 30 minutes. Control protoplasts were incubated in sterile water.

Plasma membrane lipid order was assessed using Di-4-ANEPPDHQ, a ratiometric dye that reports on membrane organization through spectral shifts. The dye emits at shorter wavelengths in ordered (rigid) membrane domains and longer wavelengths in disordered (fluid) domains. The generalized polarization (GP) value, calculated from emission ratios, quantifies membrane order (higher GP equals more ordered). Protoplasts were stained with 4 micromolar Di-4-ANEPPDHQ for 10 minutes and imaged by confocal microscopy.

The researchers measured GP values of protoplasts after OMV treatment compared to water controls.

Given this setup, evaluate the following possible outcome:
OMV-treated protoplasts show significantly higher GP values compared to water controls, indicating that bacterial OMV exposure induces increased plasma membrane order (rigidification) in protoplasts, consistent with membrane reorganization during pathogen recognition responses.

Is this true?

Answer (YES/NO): YES